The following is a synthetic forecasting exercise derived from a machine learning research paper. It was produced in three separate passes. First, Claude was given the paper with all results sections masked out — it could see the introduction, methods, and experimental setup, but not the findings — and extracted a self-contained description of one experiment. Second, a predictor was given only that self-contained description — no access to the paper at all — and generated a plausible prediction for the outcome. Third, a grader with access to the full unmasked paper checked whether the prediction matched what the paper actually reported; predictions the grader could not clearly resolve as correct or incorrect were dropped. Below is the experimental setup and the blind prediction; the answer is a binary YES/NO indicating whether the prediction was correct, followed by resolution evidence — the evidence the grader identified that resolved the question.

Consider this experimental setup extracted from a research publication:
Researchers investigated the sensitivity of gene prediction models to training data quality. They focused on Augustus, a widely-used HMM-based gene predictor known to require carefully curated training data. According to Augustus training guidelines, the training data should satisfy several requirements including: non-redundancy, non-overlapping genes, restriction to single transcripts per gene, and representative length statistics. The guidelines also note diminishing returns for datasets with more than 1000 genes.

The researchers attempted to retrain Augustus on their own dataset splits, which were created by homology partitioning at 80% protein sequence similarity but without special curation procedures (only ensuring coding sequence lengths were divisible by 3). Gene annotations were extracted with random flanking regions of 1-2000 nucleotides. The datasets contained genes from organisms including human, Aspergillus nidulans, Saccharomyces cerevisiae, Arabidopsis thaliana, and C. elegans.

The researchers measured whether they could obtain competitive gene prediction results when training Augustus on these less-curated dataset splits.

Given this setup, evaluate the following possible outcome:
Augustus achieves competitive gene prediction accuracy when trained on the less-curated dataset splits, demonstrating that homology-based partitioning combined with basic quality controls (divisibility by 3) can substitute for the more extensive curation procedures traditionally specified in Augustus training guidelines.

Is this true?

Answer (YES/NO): NO